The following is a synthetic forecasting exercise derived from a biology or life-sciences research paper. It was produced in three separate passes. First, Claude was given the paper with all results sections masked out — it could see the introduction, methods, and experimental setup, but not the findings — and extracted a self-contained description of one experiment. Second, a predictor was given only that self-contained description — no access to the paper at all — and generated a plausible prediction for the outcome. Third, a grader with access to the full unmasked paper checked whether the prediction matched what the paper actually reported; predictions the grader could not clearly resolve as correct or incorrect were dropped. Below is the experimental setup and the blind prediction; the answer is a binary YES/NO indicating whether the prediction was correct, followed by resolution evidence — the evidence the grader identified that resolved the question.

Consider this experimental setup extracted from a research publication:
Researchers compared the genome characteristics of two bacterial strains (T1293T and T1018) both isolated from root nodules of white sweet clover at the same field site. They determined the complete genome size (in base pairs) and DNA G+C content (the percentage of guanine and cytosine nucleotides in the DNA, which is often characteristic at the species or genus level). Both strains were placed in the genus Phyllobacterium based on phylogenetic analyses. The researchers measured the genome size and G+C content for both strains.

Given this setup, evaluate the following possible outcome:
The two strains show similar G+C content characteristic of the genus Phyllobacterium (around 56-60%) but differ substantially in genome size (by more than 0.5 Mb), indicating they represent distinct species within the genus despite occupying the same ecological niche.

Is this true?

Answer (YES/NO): NO